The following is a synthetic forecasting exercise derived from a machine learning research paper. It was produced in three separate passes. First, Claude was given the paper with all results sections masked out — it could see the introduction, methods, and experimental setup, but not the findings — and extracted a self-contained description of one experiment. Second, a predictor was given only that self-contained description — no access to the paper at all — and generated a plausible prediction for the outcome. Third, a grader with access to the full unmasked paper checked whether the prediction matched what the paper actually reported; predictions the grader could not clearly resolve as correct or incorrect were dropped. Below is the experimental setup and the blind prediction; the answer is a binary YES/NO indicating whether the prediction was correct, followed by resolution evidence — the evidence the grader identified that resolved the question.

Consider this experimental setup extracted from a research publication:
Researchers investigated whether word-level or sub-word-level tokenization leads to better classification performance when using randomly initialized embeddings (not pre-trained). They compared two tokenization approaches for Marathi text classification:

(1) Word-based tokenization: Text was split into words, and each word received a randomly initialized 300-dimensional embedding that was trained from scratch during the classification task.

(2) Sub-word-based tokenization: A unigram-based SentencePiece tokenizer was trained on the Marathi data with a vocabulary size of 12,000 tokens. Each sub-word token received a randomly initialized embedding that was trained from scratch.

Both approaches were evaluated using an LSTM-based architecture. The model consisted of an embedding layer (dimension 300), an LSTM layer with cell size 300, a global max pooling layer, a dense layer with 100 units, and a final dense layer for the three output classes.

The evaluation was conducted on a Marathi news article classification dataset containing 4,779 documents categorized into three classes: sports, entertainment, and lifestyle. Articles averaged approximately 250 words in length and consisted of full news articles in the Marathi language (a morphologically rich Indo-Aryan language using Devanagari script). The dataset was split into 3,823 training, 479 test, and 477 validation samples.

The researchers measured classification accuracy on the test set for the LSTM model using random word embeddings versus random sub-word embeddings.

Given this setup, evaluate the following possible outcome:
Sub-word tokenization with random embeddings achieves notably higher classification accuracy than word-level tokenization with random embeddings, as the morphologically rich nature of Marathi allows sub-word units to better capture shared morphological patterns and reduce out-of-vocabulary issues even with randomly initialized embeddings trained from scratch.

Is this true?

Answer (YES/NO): NO